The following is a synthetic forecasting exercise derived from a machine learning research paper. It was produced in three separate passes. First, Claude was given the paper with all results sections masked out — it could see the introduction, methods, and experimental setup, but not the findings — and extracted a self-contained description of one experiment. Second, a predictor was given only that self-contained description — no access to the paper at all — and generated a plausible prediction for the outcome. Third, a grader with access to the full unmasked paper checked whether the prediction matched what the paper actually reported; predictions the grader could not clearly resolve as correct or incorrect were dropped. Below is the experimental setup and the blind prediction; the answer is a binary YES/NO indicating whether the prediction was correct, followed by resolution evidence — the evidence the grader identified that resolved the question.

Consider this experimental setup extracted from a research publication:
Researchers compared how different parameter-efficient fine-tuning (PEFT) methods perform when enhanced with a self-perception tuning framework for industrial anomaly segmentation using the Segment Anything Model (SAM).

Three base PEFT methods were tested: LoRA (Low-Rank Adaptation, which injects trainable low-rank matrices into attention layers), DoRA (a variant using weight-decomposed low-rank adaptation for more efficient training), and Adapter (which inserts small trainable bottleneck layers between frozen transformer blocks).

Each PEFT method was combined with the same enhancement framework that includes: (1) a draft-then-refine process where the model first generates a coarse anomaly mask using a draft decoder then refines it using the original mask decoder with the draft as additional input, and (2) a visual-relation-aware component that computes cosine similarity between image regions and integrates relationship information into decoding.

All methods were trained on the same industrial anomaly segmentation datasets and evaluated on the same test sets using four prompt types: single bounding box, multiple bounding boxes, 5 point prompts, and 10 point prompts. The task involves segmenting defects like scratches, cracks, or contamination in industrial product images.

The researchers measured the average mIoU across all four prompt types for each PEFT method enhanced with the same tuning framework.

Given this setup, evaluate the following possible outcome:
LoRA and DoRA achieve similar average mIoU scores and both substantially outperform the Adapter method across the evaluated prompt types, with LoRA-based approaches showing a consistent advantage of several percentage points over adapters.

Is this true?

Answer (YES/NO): NO